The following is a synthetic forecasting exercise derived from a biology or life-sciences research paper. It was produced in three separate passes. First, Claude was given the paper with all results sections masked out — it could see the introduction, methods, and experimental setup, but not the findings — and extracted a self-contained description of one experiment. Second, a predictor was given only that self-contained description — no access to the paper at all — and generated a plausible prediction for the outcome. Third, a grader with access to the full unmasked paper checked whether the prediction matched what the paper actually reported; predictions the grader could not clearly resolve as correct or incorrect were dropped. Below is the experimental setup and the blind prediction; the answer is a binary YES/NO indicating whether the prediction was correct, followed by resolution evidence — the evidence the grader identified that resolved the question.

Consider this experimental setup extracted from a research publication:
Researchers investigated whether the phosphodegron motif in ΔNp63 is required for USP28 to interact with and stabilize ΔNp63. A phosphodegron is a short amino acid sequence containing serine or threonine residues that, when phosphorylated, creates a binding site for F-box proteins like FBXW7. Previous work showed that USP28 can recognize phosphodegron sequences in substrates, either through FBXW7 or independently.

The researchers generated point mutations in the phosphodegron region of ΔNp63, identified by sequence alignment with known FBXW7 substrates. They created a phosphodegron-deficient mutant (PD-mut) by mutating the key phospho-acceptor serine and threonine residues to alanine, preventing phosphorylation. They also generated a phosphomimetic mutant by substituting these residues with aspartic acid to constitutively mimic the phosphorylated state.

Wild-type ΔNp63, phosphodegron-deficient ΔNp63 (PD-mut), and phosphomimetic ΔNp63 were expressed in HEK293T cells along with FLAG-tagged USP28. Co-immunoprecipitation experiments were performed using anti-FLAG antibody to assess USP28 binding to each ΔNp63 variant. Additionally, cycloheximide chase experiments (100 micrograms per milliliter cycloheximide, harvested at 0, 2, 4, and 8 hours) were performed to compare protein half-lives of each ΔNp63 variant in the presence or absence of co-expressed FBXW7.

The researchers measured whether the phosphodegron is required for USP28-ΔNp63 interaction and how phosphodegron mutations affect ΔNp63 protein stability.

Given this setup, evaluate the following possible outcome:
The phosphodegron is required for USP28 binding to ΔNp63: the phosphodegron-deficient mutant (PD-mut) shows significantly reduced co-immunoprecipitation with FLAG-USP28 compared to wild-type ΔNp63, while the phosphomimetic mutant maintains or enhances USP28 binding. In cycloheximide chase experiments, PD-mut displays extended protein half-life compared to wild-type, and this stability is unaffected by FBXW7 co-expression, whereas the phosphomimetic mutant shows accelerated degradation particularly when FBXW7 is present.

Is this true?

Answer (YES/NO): NO